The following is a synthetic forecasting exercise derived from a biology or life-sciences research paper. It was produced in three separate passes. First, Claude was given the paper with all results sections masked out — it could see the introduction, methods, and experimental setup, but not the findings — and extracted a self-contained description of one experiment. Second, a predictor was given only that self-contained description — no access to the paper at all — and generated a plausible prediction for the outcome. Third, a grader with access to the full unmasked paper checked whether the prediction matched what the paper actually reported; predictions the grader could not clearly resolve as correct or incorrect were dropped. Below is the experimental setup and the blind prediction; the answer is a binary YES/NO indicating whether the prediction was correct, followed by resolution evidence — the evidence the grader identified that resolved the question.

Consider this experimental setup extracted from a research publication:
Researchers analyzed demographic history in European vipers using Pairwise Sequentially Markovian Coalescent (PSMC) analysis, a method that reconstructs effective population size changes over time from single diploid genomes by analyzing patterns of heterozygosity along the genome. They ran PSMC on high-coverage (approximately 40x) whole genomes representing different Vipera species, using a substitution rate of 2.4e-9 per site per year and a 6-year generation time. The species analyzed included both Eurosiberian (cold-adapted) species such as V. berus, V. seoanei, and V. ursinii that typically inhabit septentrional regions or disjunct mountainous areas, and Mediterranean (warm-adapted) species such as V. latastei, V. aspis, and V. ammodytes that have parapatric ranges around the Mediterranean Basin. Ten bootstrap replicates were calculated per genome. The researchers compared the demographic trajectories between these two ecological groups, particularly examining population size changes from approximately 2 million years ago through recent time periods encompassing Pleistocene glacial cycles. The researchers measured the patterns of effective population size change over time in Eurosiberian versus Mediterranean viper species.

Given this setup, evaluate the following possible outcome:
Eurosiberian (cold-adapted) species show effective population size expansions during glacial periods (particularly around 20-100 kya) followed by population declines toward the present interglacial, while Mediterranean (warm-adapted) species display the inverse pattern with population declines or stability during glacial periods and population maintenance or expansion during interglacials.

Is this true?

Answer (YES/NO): NO